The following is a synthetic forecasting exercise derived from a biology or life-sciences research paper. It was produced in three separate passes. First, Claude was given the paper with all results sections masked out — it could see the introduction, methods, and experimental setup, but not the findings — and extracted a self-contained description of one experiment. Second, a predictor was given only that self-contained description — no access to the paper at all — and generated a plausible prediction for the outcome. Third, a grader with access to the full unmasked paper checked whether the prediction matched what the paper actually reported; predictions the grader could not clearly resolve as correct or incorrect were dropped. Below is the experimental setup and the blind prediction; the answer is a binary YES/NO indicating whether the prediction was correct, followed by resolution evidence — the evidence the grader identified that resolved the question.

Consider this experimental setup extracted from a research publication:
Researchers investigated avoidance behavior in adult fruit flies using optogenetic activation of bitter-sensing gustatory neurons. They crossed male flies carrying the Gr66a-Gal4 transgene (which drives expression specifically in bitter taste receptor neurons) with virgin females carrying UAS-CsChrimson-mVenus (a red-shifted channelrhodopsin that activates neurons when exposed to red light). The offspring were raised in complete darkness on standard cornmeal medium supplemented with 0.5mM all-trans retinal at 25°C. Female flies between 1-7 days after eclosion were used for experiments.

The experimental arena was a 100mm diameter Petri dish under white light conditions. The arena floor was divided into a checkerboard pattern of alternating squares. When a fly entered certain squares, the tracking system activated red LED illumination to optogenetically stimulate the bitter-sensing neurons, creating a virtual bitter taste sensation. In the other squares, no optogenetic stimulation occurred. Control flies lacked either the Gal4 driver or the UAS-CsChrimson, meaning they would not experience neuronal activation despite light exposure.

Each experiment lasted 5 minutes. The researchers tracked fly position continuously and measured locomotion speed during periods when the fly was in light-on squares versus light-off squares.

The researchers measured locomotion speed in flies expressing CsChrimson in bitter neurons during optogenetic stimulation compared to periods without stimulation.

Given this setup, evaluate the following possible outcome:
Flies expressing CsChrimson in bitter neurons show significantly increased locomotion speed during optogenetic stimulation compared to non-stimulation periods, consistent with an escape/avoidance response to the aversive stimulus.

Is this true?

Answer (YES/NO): YES